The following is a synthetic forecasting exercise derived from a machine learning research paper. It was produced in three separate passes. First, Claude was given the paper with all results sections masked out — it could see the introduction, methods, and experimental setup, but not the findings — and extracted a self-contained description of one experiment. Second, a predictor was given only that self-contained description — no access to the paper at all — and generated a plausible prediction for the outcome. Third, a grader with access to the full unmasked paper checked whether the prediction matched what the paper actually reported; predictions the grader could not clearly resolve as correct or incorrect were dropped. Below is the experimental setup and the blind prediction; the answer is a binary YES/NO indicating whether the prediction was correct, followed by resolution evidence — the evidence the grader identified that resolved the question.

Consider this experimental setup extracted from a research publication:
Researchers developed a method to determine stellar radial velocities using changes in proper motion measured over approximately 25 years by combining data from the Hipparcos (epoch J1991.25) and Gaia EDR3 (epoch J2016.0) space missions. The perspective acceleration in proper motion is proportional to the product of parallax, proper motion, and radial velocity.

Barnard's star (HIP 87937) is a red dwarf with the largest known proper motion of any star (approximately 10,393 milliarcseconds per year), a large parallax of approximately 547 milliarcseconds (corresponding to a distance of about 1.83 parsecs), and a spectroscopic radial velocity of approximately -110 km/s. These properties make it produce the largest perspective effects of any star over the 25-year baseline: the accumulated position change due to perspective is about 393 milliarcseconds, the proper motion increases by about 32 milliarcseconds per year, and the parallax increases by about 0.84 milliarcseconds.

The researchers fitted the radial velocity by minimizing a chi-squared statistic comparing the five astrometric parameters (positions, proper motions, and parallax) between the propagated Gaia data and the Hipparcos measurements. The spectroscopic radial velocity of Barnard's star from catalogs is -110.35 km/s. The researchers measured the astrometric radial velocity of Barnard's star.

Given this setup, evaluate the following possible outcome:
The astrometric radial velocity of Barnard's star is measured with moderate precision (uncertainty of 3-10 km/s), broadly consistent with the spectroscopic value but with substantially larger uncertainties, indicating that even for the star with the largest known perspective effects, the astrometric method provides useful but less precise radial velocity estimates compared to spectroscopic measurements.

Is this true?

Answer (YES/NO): NO